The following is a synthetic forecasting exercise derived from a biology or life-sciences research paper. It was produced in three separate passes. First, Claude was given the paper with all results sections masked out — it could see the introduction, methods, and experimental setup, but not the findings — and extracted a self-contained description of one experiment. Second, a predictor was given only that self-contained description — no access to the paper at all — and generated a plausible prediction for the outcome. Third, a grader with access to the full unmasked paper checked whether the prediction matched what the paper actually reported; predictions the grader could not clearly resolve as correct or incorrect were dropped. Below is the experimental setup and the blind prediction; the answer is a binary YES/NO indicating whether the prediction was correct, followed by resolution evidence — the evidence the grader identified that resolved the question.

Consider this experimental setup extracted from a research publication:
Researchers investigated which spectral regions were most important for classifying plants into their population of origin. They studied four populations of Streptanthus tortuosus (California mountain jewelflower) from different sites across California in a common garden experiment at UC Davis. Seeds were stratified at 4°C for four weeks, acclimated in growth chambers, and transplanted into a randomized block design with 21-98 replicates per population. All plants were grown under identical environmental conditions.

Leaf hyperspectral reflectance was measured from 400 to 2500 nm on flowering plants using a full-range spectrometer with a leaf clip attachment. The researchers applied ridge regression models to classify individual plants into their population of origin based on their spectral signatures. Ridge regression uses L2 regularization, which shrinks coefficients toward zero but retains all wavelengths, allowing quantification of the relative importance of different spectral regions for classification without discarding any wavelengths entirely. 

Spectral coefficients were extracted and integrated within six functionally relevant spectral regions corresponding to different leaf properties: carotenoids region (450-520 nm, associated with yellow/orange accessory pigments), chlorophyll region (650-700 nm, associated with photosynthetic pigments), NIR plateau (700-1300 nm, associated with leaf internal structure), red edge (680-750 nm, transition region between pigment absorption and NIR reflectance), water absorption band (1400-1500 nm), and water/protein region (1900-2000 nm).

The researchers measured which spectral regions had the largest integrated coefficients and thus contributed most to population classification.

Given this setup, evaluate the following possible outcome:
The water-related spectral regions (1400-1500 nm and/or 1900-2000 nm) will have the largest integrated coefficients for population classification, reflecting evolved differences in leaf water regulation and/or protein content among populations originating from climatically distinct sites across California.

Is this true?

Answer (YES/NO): NO